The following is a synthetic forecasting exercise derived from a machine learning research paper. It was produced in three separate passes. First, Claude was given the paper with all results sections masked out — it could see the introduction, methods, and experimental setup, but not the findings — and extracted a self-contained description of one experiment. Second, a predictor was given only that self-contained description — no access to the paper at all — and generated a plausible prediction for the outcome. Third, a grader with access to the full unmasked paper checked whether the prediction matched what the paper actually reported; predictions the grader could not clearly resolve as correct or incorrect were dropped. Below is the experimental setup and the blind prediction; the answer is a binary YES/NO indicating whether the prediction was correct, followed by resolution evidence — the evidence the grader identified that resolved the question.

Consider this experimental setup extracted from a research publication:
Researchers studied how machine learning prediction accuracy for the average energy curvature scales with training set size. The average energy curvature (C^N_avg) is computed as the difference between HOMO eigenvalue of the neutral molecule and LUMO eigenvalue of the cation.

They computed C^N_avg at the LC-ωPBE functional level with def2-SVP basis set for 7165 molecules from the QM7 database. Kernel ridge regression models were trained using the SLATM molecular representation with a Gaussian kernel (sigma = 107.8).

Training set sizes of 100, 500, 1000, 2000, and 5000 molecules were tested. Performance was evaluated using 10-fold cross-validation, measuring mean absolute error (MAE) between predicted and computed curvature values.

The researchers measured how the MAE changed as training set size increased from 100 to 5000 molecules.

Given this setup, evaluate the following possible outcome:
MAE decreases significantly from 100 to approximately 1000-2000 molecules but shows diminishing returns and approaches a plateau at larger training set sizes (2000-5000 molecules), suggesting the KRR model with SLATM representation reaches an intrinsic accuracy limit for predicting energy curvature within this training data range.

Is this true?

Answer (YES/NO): NO